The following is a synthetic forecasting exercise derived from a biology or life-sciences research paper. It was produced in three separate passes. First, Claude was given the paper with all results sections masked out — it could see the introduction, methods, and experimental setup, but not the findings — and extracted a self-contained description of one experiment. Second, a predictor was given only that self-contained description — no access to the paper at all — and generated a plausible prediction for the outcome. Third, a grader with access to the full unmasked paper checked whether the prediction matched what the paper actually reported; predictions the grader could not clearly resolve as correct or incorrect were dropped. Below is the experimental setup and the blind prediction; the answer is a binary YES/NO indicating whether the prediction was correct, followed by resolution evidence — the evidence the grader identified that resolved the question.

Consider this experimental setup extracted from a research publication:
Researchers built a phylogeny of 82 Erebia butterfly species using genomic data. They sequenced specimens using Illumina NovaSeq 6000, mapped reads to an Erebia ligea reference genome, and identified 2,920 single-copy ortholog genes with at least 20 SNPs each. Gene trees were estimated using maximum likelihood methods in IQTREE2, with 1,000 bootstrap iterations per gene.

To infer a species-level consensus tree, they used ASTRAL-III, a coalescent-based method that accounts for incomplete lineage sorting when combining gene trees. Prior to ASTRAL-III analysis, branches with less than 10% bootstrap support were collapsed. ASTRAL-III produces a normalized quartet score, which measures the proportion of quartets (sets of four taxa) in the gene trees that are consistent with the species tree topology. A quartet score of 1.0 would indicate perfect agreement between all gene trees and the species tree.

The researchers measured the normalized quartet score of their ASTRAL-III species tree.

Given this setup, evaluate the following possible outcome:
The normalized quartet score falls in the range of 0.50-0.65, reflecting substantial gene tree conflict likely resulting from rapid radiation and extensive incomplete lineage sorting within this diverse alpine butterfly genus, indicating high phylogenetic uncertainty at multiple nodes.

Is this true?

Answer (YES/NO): YES